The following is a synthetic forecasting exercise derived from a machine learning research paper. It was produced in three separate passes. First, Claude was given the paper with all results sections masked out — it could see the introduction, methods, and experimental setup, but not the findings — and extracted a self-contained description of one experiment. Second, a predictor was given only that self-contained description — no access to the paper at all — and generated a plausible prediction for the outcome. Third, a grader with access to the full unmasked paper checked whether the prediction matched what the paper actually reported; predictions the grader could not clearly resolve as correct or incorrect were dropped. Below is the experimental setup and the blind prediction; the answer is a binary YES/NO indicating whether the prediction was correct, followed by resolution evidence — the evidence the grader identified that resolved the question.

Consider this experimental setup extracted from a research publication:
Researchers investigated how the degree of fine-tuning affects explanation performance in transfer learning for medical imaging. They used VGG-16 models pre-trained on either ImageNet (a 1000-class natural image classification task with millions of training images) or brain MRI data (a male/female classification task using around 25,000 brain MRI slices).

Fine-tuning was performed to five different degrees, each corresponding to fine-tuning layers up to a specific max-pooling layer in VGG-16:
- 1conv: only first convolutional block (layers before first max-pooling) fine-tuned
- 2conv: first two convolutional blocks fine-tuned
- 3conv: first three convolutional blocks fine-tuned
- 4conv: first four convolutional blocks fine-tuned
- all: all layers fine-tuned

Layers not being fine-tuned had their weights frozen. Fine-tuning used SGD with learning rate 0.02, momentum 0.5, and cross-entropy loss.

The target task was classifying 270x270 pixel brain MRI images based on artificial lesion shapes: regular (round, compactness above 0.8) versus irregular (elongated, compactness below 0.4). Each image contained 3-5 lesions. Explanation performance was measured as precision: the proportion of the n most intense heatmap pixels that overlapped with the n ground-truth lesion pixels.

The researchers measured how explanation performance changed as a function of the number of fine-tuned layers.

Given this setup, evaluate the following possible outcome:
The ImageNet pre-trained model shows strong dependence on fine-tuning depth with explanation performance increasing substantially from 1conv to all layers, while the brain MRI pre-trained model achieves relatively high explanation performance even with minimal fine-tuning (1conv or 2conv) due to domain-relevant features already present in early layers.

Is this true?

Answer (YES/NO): NO